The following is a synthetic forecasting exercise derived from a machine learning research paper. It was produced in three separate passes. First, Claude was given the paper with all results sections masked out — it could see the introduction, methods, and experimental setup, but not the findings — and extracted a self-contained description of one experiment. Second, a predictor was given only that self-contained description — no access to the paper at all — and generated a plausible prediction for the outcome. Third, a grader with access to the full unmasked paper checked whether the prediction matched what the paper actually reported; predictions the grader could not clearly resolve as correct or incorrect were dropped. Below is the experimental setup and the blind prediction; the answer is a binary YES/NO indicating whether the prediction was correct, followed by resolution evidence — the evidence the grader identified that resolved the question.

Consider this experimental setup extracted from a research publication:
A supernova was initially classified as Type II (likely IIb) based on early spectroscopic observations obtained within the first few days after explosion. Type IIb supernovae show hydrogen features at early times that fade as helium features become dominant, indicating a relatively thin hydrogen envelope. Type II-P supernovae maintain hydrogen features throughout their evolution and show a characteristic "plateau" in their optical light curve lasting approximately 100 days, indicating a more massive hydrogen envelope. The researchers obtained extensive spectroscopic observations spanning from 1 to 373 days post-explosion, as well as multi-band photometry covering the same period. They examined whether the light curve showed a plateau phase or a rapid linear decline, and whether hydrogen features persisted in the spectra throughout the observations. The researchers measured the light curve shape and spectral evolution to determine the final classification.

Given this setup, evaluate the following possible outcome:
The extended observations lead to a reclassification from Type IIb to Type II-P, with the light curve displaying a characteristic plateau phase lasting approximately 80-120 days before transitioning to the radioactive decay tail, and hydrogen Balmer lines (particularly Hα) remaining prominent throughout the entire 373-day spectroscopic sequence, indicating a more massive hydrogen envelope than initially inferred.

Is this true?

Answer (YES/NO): YES